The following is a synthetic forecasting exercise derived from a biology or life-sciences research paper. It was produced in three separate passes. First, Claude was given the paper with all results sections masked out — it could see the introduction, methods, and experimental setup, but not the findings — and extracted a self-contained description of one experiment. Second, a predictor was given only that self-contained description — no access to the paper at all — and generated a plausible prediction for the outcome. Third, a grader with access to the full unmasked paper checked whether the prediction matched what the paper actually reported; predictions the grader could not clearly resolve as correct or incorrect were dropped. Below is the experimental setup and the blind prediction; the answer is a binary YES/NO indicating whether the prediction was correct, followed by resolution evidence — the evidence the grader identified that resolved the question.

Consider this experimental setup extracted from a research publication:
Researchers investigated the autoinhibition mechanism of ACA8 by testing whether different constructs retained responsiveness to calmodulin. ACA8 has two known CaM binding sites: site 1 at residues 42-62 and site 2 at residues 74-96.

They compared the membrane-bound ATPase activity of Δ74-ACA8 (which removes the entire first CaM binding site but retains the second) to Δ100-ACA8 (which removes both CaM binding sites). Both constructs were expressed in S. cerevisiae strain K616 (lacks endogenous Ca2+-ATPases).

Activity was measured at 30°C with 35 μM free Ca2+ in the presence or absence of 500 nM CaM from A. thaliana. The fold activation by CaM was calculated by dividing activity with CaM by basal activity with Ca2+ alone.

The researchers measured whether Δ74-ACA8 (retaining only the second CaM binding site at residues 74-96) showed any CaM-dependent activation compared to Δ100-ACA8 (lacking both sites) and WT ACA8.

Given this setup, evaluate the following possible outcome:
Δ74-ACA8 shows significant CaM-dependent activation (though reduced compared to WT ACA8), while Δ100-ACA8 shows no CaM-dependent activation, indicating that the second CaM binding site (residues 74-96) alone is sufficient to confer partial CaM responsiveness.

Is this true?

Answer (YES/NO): YES